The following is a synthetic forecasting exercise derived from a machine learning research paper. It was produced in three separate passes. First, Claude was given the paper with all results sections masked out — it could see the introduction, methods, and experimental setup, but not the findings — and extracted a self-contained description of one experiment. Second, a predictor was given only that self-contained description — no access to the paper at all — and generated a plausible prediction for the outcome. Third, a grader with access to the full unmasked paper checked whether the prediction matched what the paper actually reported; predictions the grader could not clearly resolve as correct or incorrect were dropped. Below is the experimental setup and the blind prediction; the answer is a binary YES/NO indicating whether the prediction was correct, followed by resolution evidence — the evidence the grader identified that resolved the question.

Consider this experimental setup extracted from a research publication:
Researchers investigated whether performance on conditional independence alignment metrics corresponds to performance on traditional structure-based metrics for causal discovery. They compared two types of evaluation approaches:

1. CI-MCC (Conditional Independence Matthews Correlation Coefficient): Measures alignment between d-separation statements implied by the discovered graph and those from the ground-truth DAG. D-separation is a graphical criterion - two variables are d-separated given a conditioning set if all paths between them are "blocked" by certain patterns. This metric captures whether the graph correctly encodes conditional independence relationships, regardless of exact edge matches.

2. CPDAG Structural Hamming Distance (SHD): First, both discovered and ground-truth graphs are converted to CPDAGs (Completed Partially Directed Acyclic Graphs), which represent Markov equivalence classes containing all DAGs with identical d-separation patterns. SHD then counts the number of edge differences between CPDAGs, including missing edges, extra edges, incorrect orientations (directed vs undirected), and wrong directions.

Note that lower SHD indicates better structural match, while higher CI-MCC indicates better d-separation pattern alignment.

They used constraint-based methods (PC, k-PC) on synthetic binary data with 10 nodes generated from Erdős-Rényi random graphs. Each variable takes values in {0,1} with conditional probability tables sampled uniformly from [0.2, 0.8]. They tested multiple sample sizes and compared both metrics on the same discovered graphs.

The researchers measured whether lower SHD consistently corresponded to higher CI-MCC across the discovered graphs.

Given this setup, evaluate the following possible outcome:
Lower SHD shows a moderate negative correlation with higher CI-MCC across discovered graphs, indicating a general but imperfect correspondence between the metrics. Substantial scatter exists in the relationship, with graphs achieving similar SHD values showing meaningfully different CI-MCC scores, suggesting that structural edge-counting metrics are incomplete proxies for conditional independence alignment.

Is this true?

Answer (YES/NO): NO